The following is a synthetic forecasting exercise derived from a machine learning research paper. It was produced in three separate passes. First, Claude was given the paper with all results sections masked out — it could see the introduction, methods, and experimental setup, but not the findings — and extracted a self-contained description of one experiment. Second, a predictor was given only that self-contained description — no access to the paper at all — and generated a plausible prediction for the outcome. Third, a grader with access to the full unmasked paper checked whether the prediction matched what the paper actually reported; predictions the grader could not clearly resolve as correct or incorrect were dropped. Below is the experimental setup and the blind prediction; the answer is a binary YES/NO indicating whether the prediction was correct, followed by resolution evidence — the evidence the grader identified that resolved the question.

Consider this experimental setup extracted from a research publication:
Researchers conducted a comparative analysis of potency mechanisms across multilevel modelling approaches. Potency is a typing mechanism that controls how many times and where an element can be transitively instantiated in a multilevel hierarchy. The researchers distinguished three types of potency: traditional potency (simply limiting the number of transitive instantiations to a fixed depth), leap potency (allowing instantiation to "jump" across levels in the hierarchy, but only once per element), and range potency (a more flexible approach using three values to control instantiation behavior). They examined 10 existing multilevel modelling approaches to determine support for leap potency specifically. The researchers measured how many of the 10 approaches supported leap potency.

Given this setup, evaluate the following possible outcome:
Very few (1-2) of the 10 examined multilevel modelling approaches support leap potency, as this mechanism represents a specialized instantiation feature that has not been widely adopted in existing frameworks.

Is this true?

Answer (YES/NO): YES